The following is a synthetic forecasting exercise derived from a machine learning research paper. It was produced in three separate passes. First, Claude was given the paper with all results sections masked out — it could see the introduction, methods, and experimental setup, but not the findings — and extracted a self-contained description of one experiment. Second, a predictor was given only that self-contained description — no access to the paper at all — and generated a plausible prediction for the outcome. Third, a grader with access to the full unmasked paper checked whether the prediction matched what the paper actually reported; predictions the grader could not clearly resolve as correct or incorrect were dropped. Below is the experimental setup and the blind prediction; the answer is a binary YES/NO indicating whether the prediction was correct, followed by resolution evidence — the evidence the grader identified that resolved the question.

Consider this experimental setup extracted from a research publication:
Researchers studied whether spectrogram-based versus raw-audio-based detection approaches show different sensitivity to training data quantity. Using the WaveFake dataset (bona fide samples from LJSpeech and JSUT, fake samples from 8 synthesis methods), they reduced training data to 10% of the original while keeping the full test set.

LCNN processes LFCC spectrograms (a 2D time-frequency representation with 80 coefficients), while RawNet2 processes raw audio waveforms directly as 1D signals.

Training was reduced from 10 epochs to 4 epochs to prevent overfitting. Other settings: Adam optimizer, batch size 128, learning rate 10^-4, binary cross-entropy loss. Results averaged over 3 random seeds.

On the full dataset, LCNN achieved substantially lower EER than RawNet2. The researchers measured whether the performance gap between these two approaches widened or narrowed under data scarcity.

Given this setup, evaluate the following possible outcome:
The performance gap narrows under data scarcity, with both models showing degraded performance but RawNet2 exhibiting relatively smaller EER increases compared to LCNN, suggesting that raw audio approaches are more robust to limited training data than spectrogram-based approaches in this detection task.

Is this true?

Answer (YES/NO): NO